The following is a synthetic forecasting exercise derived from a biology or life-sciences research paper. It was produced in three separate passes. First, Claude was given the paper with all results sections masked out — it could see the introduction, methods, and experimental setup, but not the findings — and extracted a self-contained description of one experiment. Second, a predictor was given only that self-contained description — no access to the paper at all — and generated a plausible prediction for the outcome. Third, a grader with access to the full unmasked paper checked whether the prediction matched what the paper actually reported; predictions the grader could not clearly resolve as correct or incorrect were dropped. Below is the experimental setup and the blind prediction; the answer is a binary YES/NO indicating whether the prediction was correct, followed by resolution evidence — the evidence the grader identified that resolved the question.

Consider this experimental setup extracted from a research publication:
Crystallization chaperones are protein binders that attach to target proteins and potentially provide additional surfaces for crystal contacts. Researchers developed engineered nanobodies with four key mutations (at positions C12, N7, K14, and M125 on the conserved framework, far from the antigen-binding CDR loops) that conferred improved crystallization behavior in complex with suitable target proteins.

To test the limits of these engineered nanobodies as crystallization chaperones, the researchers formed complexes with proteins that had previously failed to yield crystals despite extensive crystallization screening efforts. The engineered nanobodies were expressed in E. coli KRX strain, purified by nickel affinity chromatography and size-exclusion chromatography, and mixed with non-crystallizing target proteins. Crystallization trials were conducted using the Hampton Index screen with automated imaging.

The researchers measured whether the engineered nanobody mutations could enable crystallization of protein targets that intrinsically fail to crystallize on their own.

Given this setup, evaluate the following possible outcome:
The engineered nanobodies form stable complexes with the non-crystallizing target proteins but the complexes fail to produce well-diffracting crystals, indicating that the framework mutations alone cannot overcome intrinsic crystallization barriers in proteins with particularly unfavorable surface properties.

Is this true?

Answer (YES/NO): YES